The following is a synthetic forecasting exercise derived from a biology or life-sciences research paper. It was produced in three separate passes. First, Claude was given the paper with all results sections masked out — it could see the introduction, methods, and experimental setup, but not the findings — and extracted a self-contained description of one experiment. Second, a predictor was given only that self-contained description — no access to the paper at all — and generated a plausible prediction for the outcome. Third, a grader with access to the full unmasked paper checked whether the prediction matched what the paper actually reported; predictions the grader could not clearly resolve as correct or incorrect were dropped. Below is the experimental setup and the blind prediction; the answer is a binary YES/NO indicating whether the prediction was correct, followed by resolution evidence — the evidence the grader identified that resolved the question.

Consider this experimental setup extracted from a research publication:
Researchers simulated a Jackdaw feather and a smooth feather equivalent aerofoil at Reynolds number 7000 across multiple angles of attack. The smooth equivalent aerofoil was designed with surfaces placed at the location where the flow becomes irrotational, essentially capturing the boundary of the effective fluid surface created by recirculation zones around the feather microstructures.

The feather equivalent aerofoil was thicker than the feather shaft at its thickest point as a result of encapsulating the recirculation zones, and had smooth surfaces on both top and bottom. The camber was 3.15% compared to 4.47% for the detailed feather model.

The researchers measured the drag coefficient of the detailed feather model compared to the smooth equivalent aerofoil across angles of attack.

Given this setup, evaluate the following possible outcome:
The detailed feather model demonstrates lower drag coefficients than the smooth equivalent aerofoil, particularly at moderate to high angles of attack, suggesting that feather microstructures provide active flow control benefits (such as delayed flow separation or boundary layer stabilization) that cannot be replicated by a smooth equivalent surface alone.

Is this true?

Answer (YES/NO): NO